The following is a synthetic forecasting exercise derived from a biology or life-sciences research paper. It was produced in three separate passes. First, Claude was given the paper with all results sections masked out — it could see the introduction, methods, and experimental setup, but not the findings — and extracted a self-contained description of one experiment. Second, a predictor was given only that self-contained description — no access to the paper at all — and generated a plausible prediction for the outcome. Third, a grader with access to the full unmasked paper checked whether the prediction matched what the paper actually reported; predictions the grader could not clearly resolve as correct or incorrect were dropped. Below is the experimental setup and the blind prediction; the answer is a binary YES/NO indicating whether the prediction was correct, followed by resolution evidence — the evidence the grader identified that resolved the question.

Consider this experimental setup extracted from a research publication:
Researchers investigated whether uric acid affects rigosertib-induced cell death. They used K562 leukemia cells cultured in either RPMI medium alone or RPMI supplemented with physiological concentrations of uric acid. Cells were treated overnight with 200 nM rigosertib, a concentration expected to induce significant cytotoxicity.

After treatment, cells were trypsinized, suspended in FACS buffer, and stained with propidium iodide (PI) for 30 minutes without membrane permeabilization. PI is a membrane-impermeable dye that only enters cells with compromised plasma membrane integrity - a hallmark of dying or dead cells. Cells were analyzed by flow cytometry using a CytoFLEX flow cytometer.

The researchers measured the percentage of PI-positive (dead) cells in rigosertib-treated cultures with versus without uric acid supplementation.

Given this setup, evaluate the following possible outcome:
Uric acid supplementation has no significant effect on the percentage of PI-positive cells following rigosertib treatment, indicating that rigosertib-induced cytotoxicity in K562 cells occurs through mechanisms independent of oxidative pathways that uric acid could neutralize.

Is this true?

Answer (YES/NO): NO